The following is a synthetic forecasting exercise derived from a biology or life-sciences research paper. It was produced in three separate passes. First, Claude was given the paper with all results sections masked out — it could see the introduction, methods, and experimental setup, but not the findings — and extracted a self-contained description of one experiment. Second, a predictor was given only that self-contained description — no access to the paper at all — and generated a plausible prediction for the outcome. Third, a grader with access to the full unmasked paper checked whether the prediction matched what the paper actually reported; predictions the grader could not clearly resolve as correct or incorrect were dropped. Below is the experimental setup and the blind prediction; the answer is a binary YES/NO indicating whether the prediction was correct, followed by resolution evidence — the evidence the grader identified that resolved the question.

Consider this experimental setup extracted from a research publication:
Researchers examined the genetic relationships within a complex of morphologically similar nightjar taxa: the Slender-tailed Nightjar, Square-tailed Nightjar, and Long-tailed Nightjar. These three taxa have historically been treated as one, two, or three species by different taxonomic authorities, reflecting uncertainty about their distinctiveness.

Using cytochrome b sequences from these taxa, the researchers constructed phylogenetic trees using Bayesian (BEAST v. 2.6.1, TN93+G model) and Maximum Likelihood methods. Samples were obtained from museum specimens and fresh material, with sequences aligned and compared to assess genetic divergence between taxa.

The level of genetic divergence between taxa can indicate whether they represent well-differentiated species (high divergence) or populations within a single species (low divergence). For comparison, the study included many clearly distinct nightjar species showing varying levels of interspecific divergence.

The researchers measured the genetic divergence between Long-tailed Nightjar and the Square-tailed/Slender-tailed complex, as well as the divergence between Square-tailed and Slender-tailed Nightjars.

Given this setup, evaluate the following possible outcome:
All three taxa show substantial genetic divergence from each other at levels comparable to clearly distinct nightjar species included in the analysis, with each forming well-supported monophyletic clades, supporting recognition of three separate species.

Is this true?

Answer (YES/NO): NO